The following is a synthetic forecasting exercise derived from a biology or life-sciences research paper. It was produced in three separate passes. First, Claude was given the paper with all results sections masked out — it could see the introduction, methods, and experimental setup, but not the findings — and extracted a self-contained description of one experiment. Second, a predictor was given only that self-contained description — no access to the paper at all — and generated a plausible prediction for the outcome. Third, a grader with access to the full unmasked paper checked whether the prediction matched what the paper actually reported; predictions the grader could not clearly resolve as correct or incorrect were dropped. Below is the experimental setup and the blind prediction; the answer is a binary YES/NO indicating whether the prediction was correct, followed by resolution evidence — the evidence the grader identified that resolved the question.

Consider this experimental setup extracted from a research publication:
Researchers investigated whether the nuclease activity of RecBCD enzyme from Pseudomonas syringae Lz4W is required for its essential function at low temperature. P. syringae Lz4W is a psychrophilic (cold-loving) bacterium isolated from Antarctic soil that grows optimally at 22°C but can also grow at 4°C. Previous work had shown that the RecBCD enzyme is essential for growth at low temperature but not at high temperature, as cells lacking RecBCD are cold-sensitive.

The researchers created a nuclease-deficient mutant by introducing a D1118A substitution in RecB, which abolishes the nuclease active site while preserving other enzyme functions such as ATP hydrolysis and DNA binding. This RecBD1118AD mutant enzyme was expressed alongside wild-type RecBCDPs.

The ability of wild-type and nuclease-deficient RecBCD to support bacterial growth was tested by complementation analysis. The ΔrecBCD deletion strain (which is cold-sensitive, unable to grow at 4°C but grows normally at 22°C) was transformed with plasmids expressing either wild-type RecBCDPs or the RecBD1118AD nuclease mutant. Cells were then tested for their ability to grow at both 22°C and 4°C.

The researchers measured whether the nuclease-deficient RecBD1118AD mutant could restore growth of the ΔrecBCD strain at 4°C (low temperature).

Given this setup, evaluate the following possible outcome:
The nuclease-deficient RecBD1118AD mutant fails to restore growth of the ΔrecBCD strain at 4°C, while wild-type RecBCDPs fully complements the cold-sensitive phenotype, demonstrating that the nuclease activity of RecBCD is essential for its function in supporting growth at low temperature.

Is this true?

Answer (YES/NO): NO